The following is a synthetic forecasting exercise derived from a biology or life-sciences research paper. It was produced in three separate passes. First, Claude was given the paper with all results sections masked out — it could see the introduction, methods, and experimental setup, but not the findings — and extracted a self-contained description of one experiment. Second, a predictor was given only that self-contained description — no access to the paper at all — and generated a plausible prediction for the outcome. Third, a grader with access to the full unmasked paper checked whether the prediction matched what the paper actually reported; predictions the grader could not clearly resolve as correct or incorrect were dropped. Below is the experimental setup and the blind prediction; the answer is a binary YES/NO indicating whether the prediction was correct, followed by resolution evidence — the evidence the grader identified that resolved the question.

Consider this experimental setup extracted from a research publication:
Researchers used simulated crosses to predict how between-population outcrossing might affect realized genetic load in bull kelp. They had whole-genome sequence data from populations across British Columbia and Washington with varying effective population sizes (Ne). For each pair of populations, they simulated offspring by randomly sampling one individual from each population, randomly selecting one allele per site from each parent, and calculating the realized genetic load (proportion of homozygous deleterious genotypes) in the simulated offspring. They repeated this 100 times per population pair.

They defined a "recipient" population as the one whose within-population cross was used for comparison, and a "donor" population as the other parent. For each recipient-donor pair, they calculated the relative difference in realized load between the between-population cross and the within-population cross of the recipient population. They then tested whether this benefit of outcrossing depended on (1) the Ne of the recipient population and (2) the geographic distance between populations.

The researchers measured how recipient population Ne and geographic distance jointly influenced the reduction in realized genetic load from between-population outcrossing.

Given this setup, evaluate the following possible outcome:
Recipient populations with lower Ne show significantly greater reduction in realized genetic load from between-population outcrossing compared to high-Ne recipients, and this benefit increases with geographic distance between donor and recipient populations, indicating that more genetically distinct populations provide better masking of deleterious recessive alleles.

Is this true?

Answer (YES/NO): YES